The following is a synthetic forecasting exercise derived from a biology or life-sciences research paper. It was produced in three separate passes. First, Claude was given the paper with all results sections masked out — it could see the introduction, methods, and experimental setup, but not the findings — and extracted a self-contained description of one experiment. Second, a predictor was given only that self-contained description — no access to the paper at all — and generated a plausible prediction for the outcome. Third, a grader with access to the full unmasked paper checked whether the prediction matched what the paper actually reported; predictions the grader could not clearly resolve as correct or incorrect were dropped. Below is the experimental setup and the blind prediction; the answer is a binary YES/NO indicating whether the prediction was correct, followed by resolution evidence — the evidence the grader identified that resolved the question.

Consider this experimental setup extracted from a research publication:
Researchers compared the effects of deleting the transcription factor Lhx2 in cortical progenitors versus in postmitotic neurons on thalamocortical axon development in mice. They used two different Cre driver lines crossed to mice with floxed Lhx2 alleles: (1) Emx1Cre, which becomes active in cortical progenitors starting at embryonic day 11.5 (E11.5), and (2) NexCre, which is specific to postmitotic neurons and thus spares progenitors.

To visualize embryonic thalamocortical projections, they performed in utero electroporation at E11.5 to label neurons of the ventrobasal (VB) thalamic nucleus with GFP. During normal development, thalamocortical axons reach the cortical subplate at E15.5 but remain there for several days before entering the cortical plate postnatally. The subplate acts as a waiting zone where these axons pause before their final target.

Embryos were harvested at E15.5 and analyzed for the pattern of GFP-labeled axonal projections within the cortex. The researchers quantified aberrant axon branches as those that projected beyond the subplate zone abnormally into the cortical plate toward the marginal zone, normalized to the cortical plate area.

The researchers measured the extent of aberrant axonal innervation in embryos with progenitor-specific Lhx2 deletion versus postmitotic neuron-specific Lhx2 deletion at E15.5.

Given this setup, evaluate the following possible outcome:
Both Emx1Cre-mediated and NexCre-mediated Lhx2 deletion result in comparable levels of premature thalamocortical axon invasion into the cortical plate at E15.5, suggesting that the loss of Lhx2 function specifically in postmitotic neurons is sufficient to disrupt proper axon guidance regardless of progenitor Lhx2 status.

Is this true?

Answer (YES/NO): NO